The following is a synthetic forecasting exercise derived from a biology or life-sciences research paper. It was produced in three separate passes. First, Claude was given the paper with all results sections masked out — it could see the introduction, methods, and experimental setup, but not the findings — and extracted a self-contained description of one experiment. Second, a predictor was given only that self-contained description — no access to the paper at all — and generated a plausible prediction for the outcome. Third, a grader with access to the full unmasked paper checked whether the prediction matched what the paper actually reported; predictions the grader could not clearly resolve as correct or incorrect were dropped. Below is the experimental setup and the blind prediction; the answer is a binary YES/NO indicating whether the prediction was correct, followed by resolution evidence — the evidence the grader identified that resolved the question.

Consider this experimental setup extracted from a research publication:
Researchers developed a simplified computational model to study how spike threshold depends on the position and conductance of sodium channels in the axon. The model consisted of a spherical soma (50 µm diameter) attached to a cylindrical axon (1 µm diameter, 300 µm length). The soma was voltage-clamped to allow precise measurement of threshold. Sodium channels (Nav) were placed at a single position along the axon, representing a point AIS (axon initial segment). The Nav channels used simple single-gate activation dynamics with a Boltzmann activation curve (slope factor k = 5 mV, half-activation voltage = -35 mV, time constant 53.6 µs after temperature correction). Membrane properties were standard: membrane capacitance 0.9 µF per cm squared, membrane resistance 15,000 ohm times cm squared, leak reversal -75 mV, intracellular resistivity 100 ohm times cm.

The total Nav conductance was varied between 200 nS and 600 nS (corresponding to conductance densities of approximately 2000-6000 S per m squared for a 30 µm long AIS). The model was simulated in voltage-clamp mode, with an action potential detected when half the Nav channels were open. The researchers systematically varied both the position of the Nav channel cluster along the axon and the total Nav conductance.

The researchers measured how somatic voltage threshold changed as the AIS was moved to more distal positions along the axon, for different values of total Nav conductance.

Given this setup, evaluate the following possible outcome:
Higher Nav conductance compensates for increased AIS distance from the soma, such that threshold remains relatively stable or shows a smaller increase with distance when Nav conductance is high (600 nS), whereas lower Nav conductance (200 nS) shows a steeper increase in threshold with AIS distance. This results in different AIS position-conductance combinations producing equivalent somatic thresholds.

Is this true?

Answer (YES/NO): NO